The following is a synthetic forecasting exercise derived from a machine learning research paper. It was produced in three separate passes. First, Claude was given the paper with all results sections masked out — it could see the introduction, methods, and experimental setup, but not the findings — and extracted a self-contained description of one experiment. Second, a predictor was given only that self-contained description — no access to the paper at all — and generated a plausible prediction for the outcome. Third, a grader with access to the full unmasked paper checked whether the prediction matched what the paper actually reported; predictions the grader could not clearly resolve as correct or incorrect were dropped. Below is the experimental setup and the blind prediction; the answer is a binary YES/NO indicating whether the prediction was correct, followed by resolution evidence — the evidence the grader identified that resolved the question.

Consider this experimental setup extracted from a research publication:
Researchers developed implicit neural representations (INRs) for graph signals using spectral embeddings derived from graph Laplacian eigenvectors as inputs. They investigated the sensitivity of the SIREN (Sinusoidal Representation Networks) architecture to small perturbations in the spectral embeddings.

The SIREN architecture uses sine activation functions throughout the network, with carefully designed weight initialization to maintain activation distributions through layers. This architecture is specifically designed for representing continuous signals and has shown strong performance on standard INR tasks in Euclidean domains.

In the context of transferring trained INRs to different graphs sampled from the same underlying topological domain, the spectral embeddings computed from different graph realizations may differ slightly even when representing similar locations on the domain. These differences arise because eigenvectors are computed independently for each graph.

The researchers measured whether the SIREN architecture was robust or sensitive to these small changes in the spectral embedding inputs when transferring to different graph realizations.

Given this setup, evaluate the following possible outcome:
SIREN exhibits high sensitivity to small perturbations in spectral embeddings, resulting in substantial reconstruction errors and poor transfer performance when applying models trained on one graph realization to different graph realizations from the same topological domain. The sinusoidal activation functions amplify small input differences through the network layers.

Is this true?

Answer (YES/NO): YES